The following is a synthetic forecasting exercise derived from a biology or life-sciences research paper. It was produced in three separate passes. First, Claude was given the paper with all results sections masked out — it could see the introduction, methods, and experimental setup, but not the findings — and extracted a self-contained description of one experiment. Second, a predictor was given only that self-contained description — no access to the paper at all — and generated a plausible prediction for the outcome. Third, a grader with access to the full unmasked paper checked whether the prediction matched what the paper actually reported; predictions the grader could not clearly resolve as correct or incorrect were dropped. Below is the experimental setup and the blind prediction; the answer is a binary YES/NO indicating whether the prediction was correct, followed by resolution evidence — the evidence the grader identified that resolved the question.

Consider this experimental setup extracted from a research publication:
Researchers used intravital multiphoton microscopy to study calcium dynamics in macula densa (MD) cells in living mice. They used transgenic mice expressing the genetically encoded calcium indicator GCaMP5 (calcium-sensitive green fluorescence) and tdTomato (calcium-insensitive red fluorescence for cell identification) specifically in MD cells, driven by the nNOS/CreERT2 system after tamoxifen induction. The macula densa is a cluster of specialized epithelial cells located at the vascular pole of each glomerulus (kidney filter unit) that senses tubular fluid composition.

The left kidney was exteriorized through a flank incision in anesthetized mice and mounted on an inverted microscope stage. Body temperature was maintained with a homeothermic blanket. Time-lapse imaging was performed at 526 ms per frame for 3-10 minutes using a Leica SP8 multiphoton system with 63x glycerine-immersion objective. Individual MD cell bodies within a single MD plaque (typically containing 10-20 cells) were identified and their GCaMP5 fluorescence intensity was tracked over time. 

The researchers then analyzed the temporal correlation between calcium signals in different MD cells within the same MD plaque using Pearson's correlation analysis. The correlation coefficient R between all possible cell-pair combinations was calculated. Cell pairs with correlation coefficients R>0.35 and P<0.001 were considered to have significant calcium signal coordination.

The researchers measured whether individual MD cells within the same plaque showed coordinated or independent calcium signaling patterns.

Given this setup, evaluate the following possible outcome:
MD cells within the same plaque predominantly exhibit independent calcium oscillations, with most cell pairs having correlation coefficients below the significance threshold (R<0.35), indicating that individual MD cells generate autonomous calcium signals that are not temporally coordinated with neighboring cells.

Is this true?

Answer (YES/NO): NO